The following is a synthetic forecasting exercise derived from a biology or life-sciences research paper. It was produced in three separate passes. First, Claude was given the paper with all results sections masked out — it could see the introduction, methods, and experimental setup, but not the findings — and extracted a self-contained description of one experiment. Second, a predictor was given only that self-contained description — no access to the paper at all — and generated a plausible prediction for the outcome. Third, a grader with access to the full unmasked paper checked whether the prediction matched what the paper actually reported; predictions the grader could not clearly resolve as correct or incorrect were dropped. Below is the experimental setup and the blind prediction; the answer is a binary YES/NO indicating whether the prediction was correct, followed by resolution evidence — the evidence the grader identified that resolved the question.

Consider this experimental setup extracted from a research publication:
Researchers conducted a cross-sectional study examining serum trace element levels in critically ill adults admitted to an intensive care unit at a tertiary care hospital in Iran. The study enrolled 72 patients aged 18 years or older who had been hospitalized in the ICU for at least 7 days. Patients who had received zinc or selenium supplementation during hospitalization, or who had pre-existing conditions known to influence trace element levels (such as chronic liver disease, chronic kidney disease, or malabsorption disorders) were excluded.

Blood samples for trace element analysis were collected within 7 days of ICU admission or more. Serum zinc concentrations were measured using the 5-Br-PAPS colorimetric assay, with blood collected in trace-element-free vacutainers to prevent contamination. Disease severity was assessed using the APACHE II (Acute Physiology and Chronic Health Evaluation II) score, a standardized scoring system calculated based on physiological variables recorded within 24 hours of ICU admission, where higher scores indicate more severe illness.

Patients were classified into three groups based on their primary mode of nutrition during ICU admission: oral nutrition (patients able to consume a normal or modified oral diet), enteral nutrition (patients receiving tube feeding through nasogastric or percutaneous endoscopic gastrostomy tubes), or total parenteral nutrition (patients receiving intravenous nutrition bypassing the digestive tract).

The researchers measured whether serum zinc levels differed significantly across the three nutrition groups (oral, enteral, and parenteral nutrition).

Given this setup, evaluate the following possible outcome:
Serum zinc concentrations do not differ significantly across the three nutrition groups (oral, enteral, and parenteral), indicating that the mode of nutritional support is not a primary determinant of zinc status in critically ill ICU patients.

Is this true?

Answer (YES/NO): YES